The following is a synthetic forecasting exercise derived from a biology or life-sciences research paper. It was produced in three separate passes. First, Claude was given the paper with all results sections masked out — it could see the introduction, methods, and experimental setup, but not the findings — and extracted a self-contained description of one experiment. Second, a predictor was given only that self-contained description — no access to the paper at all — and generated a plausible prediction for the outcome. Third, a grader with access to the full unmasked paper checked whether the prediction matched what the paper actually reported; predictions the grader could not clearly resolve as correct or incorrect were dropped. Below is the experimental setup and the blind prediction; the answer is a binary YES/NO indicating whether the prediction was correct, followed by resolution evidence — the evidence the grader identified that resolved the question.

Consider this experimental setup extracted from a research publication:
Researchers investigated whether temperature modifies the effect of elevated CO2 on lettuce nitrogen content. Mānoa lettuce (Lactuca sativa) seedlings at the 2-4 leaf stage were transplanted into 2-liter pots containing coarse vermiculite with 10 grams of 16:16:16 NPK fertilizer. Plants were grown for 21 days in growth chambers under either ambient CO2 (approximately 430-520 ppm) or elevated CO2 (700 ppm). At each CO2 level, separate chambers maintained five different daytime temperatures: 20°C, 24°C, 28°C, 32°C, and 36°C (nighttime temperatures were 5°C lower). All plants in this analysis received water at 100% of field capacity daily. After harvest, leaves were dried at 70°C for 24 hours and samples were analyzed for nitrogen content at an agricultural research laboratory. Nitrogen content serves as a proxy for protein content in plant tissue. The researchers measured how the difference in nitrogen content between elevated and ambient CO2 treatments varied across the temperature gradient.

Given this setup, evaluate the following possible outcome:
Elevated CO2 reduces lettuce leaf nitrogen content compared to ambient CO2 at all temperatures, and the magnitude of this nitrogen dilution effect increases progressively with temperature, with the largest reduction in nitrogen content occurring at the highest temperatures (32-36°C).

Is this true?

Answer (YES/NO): NO